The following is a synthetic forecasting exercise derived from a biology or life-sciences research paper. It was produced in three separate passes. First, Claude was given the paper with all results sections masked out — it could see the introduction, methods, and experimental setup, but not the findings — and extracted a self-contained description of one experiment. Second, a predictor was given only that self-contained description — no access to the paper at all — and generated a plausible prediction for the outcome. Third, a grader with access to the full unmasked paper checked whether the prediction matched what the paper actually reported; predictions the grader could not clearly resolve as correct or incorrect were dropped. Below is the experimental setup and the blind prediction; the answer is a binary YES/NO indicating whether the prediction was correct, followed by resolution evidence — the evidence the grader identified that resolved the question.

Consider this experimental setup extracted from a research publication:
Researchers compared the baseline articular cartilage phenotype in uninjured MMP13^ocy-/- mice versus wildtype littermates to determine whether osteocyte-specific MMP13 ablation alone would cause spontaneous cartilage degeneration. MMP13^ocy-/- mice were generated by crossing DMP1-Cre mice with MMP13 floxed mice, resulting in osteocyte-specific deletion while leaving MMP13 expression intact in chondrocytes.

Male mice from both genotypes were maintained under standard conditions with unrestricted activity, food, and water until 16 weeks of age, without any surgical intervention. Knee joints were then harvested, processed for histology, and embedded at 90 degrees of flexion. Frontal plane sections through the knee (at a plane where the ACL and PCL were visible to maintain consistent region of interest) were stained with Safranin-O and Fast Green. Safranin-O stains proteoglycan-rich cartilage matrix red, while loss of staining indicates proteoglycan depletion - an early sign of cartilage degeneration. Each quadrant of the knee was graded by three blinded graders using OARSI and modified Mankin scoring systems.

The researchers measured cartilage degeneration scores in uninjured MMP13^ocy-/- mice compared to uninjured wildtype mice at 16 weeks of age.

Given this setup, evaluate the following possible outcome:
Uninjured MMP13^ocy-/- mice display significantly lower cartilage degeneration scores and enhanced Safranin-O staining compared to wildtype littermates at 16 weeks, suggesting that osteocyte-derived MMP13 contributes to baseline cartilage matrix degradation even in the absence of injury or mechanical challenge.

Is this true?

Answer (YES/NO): NO